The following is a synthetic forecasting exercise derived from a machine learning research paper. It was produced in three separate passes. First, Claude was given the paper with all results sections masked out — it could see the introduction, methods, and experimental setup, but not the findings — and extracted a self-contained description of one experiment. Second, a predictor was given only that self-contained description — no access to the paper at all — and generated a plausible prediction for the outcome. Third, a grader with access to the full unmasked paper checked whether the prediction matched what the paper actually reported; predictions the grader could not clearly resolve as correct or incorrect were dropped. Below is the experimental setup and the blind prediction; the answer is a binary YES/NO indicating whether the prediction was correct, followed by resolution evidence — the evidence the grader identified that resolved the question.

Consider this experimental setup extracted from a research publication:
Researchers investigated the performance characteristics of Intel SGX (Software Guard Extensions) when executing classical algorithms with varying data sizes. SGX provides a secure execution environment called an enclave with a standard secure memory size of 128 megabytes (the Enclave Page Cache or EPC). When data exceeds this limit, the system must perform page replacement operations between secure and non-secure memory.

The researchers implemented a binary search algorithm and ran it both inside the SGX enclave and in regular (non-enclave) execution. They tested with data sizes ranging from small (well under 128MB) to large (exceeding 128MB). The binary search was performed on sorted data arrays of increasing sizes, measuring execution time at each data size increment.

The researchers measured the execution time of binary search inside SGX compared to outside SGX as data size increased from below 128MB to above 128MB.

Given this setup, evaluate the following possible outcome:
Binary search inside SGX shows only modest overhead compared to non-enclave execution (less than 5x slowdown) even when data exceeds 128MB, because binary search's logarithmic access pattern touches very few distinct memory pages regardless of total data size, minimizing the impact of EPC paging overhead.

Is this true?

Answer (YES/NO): NO